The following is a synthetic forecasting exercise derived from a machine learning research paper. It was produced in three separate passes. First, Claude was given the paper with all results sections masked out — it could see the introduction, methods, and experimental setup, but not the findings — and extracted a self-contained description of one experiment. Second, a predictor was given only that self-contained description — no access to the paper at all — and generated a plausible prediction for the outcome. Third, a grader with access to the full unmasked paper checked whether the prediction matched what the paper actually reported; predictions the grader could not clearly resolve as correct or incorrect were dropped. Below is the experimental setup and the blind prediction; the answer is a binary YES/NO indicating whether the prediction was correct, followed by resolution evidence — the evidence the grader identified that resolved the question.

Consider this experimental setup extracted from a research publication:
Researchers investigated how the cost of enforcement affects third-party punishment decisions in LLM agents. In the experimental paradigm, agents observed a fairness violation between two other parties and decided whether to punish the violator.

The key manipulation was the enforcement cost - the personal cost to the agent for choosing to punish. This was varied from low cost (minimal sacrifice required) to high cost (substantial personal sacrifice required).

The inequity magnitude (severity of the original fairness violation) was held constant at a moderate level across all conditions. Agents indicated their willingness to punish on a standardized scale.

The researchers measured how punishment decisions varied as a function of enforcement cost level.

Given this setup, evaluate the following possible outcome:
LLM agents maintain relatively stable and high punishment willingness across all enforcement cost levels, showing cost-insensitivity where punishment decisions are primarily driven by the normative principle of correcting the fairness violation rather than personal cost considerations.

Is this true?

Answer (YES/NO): NO